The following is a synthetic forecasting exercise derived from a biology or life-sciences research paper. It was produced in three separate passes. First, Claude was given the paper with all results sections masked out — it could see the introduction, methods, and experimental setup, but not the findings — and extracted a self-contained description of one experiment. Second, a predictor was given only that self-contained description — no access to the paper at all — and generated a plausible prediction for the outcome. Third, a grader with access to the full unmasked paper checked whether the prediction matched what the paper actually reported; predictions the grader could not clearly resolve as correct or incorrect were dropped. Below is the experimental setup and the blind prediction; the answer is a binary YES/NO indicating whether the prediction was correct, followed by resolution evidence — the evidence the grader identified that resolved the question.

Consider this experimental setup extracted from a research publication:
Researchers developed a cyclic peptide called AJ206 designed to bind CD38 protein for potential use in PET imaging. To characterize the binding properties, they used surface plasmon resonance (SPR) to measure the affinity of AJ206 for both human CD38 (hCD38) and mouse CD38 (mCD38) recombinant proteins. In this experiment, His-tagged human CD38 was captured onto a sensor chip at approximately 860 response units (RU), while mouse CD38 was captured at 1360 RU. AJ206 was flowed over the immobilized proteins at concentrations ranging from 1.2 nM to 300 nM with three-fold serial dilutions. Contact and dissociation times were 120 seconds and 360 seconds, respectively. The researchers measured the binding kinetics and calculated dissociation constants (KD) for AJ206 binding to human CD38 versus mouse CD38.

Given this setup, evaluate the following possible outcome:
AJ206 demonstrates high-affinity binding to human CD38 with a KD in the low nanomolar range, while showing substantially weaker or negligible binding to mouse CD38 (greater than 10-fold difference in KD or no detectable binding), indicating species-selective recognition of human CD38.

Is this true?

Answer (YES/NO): YES